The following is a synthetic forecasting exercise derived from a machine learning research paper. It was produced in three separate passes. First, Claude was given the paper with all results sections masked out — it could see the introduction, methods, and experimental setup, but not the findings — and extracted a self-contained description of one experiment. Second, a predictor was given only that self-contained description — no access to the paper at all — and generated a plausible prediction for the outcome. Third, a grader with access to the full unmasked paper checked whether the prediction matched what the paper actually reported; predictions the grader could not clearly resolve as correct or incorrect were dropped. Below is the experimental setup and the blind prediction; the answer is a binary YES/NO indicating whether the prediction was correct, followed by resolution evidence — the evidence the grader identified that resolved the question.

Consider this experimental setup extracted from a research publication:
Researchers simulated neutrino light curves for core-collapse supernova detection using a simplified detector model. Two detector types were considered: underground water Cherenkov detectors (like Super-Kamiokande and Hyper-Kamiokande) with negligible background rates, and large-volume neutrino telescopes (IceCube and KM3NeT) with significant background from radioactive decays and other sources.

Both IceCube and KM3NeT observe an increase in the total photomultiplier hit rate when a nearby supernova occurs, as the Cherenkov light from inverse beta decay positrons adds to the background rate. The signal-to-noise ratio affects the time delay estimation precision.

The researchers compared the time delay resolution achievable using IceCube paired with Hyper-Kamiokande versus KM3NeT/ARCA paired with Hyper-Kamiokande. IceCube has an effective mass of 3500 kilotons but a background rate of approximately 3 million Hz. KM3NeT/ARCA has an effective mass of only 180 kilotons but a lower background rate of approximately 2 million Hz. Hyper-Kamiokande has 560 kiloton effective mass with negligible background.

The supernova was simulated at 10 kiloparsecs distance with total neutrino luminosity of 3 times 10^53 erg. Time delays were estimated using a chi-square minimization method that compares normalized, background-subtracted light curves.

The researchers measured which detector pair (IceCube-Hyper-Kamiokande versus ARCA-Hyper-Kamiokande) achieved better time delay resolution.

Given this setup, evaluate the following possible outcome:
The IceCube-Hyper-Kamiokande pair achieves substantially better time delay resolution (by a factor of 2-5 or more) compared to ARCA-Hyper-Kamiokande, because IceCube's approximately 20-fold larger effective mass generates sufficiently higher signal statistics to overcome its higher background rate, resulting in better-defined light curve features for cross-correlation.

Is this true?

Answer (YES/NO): YES